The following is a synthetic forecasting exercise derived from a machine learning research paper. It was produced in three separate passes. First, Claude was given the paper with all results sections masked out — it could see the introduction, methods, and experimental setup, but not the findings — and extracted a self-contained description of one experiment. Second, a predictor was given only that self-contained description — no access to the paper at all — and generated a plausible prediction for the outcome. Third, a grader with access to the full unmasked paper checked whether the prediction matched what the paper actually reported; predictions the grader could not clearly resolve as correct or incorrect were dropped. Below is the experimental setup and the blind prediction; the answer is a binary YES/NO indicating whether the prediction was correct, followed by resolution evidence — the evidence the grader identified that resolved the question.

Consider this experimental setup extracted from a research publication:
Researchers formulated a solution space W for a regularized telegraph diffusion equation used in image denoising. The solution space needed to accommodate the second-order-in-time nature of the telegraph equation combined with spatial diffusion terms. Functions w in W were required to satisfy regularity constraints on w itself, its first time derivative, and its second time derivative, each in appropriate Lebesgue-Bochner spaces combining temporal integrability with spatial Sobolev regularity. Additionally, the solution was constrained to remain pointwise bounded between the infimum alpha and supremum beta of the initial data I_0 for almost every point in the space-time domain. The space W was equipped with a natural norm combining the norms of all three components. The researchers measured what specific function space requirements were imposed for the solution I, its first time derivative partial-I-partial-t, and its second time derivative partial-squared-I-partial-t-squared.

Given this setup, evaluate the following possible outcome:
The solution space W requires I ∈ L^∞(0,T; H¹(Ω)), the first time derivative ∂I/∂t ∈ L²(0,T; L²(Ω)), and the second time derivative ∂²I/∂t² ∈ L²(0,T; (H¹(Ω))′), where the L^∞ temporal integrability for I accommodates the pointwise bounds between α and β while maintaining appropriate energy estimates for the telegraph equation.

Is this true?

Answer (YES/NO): NO